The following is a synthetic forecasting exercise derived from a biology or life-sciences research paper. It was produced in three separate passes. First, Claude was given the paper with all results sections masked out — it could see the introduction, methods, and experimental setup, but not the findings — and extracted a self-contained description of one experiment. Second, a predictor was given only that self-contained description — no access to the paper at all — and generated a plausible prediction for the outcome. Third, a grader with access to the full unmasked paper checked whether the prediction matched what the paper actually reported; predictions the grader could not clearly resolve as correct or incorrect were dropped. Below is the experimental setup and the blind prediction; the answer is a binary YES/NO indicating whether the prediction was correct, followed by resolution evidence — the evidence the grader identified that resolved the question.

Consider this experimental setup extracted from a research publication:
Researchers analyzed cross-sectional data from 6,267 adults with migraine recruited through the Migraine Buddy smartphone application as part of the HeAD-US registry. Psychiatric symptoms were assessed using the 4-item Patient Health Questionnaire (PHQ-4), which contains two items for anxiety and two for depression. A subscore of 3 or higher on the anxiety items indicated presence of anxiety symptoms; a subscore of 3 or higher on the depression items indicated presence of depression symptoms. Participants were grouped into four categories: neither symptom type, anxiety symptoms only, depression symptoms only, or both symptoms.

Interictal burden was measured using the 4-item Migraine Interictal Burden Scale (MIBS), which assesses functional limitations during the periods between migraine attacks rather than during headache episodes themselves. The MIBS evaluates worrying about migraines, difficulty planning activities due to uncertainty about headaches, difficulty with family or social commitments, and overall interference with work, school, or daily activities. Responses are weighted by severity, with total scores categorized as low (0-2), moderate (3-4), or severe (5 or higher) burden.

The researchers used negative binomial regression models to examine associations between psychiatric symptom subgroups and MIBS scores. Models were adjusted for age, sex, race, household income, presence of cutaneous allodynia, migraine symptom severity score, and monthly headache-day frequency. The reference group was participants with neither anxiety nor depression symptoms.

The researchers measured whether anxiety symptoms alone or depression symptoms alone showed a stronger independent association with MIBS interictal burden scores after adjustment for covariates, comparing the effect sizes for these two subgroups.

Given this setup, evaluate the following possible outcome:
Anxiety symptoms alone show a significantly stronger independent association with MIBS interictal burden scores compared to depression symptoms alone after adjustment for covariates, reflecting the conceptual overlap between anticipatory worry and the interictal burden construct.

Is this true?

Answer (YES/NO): NO